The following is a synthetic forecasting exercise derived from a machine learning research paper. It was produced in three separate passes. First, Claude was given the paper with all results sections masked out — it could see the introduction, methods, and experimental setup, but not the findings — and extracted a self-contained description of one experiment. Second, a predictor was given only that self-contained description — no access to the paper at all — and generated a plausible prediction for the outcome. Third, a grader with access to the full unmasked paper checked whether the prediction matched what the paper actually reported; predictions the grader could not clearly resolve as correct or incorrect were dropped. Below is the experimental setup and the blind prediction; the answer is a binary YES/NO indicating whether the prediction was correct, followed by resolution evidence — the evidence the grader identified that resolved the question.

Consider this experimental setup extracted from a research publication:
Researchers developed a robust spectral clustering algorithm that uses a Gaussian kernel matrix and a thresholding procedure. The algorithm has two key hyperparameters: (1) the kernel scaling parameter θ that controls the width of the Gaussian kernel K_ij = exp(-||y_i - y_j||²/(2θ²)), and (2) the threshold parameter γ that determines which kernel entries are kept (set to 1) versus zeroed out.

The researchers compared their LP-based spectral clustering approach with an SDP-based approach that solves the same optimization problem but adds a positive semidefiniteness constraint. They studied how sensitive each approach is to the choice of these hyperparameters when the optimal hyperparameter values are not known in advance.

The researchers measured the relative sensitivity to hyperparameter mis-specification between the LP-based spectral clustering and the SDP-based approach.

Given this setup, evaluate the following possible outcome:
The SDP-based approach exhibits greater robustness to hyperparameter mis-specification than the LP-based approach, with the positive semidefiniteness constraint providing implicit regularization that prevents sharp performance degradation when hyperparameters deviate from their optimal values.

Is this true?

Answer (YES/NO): YES